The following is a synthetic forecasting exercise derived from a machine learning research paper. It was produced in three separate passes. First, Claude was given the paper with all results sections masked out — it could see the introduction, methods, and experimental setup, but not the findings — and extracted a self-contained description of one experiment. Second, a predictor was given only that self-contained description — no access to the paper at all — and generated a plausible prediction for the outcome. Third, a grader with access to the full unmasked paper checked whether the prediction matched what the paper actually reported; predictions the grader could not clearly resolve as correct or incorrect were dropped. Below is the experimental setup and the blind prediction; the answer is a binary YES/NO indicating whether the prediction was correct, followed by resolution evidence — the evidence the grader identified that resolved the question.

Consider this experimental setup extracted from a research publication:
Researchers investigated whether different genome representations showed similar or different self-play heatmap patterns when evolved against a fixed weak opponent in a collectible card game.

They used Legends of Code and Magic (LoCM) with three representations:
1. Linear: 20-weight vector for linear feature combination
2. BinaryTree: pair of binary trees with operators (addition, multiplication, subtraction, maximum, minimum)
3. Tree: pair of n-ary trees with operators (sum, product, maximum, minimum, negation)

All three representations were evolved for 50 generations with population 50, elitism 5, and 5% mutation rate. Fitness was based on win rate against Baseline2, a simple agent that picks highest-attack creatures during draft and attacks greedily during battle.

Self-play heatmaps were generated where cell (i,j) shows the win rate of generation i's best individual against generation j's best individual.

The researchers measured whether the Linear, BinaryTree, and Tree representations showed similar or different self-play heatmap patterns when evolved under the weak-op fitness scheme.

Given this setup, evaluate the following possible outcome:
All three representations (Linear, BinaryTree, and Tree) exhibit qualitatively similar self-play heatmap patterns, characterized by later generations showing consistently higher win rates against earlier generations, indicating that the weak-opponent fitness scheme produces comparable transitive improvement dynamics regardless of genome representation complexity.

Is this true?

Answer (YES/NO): NO